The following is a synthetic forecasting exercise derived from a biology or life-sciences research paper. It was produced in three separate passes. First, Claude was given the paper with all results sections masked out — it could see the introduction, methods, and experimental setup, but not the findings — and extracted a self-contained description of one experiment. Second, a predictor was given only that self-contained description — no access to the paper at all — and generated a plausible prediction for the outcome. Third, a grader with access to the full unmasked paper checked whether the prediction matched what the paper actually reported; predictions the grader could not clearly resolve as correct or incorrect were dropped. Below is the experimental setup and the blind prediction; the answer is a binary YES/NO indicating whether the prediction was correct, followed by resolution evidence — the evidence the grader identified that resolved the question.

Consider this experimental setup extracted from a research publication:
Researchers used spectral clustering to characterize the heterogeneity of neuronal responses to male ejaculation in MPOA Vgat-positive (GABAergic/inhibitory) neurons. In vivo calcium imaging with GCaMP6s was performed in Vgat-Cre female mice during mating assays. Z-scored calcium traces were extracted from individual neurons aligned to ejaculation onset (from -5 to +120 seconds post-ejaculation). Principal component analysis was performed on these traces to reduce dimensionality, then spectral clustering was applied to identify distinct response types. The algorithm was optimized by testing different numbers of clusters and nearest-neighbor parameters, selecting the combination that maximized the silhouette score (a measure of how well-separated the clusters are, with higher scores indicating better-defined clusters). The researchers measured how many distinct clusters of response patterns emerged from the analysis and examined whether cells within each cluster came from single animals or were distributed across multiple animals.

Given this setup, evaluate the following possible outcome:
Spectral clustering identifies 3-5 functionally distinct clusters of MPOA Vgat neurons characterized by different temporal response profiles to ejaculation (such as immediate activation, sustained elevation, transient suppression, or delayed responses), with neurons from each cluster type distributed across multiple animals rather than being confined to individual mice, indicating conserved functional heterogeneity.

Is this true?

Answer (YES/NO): YES